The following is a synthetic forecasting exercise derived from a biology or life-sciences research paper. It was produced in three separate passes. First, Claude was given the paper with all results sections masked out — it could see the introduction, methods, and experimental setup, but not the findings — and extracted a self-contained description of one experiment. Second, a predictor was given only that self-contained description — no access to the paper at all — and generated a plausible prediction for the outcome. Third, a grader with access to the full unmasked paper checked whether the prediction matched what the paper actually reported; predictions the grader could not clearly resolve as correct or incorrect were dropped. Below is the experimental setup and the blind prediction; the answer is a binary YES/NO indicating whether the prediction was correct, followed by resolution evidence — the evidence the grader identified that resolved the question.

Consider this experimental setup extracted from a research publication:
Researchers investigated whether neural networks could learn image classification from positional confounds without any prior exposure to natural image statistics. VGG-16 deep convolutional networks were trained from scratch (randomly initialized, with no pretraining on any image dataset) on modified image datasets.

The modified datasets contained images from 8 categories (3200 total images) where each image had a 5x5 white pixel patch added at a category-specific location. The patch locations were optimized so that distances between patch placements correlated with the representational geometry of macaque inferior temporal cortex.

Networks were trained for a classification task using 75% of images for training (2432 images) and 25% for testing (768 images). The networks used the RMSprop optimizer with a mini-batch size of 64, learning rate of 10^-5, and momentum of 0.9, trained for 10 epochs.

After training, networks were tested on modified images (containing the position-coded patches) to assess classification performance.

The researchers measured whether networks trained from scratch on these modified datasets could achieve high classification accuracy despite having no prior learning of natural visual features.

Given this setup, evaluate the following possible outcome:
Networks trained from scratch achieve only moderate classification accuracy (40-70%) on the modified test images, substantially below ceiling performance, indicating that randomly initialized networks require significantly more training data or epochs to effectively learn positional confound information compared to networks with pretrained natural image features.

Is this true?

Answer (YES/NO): NO